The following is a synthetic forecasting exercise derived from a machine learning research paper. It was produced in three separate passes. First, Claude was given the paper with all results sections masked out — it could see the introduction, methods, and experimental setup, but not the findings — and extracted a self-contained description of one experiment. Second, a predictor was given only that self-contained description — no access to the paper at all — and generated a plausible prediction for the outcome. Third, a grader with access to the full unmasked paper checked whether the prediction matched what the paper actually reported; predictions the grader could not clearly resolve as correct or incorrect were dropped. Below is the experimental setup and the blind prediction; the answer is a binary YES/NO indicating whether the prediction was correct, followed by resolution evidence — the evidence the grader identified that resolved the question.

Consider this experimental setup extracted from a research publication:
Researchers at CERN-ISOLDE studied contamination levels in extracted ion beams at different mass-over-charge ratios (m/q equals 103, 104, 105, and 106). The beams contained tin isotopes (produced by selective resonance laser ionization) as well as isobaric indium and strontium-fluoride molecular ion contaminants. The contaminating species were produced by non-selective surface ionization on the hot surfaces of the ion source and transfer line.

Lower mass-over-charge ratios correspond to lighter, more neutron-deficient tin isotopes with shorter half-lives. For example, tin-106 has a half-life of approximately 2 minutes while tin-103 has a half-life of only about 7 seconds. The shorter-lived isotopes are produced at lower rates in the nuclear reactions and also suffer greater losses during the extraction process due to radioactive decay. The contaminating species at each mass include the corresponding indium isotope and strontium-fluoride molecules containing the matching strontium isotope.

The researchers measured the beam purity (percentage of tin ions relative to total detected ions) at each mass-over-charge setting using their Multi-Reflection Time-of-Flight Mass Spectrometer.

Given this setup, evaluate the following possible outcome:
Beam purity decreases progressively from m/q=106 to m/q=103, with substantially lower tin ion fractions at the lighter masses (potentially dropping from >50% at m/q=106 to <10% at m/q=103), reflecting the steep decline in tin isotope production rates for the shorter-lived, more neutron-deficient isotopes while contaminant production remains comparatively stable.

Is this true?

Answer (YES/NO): YES